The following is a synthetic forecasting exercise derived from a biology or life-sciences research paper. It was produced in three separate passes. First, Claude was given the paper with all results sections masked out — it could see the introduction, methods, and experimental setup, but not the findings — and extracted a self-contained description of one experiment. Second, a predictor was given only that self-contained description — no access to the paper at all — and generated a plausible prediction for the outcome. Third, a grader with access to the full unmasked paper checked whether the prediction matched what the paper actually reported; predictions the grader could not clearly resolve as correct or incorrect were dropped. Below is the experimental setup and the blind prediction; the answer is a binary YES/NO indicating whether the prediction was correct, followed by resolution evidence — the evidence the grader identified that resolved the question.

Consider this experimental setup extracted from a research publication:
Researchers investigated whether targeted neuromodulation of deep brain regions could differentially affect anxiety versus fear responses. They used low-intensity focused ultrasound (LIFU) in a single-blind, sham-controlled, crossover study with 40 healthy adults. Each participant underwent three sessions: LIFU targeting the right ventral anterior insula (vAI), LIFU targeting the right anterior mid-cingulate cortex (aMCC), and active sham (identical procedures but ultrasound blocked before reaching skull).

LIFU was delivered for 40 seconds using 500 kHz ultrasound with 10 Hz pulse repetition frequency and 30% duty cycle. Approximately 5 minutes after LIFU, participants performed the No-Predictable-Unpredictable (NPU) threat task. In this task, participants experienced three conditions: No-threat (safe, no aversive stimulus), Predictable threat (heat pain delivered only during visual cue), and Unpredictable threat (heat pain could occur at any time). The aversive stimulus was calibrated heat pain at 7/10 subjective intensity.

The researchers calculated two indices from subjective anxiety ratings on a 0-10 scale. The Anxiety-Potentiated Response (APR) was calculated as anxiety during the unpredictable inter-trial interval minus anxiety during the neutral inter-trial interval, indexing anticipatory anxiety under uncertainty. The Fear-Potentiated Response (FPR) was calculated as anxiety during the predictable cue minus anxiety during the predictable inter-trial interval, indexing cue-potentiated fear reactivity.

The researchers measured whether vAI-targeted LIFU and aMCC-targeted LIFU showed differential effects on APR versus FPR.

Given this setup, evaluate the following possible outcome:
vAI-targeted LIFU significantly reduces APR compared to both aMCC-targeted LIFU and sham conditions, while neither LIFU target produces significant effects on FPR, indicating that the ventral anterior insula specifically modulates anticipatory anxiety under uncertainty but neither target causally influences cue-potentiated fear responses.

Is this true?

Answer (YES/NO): NO